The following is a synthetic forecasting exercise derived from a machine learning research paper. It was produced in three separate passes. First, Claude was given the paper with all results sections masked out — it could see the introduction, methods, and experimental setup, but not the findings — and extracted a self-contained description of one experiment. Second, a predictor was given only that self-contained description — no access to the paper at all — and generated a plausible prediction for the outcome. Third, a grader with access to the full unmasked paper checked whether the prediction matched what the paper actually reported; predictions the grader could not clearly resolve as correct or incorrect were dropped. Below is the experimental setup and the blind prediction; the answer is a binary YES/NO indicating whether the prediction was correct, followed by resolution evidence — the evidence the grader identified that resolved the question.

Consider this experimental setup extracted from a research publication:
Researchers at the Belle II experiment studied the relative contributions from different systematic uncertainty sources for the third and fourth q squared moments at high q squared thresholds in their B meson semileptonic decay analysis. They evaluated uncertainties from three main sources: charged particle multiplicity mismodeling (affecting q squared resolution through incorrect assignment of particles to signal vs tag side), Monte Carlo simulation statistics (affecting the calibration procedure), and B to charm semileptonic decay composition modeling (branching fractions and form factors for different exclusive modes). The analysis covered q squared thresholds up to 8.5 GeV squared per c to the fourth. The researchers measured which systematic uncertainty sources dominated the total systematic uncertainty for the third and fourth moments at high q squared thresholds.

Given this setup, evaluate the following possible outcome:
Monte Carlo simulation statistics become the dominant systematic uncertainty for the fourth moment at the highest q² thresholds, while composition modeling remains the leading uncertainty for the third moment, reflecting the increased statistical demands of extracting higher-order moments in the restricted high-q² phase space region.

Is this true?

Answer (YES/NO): NO